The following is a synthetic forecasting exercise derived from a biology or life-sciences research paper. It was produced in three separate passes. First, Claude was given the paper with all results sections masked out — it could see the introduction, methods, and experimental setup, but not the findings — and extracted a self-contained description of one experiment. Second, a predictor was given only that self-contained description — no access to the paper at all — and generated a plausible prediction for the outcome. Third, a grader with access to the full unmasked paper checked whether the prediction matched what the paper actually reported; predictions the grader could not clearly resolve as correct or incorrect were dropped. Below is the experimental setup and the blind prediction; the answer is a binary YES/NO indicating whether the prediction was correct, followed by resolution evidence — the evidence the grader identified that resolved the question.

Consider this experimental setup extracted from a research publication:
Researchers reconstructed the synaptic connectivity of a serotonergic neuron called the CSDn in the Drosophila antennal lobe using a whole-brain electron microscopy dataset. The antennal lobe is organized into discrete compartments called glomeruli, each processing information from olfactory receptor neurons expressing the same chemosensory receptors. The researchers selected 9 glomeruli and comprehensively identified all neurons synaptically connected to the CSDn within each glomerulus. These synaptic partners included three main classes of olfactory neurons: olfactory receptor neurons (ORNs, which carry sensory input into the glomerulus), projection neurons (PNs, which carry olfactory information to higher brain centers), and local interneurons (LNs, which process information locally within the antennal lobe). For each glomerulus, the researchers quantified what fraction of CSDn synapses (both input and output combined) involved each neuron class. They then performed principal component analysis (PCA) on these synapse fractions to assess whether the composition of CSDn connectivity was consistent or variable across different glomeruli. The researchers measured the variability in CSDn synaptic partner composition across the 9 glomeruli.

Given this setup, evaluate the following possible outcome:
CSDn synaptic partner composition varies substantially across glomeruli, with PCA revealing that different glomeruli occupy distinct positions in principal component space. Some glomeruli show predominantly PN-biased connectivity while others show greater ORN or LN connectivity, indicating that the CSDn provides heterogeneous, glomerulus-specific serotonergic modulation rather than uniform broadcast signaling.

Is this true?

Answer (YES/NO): NO